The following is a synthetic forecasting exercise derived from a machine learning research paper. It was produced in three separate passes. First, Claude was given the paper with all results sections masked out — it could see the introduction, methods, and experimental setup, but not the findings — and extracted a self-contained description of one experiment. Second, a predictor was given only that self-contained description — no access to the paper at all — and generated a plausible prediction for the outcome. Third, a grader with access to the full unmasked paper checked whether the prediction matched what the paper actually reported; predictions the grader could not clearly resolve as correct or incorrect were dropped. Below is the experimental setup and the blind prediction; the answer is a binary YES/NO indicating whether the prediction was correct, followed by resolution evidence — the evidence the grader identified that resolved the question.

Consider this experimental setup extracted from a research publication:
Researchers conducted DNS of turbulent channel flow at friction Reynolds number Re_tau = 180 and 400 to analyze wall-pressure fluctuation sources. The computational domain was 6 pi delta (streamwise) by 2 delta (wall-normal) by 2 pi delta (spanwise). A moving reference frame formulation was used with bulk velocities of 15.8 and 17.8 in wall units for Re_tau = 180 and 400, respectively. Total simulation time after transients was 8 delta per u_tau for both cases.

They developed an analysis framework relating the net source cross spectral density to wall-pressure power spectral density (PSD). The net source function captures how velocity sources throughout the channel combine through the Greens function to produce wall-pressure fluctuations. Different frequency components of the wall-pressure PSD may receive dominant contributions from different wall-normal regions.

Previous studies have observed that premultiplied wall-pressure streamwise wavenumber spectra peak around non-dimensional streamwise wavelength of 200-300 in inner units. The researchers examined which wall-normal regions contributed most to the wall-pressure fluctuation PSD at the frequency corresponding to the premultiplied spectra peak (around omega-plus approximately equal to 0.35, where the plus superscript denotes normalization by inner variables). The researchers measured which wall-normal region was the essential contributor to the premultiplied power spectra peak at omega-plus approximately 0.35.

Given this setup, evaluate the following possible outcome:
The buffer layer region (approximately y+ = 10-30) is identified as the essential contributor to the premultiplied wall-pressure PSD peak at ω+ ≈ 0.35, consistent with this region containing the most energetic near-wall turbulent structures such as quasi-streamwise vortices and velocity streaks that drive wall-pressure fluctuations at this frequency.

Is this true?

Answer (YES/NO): YES